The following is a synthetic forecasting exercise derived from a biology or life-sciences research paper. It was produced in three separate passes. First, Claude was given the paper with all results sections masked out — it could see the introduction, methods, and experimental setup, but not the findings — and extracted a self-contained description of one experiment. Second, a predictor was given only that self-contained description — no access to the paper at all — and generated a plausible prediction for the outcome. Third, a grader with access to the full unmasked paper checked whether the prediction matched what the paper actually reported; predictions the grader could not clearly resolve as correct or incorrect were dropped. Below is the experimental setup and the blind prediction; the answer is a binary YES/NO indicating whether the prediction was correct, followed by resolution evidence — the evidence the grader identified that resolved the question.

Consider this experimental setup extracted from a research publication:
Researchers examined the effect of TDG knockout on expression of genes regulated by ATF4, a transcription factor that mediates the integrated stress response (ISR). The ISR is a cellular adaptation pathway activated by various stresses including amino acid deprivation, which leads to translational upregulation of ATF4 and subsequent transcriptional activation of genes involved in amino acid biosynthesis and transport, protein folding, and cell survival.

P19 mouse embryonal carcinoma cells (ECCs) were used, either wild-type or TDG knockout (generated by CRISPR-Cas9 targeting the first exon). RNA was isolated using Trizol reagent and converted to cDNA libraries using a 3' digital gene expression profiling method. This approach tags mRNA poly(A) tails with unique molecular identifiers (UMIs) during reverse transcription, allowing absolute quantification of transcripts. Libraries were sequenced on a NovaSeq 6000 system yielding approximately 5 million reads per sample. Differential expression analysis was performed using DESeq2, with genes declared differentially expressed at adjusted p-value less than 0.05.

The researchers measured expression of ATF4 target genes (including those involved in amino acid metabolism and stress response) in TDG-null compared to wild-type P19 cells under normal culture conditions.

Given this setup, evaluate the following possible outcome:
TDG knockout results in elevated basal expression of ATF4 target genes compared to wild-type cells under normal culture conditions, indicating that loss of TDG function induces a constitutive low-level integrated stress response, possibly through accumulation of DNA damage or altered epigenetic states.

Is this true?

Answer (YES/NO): NO